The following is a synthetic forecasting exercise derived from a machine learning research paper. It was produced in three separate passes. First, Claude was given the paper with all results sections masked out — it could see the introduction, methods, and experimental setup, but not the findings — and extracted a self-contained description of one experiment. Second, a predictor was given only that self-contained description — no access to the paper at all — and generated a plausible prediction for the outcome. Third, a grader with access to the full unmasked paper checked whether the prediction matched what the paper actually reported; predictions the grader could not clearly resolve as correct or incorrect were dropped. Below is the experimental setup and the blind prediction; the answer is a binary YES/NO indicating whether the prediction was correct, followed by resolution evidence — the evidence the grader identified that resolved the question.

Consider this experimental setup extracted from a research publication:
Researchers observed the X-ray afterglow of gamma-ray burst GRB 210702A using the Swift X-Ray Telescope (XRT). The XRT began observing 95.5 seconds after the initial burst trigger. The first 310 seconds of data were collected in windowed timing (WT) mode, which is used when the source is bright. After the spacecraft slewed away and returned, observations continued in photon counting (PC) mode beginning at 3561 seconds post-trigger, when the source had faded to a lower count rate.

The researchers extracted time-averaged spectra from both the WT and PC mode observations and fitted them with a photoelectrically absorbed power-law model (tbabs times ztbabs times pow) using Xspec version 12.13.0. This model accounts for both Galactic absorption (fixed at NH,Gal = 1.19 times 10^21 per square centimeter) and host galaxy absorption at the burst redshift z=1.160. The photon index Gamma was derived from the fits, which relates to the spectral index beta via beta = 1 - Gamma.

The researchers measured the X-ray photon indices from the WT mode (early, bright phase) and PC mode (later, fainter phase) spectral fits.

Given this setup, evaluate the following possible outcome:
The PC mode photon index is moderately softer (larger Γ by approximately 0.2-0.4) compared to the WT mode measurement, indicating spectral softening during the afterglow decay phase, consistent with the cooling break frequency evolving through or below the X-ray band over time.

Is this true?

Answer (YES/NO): YES